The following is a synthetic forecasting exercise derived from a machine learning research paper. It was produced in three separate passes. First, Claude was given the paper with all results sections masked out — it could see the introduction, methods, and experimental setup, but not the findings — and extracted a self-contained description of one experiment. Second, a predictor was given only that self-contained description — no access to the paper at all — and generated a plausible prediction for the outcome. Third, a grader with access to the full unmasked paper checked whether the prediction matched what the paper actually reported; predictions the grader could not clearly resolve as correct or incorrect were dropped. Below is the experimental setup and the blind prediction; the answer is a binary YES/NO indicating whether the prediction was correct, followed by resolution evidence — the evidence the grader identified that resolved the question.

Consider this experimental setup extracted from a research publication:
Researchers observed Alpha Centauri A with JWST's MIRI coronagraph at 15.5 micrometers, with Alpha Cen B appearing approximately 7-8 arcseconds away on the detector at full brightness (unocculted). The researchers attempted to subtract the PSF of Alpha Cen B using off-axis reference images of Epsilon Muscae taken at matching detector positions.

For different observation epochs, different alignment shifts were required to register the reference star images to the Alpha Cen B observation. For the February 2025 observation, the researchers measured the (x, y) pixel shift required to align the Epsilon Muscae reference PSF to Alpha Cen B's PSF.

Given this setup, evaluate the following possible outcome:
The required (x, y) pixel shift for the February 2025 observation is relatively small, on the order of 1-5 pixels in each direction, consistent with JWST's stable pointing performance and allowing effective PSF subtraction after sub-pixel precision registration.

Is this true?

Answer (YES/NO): NO